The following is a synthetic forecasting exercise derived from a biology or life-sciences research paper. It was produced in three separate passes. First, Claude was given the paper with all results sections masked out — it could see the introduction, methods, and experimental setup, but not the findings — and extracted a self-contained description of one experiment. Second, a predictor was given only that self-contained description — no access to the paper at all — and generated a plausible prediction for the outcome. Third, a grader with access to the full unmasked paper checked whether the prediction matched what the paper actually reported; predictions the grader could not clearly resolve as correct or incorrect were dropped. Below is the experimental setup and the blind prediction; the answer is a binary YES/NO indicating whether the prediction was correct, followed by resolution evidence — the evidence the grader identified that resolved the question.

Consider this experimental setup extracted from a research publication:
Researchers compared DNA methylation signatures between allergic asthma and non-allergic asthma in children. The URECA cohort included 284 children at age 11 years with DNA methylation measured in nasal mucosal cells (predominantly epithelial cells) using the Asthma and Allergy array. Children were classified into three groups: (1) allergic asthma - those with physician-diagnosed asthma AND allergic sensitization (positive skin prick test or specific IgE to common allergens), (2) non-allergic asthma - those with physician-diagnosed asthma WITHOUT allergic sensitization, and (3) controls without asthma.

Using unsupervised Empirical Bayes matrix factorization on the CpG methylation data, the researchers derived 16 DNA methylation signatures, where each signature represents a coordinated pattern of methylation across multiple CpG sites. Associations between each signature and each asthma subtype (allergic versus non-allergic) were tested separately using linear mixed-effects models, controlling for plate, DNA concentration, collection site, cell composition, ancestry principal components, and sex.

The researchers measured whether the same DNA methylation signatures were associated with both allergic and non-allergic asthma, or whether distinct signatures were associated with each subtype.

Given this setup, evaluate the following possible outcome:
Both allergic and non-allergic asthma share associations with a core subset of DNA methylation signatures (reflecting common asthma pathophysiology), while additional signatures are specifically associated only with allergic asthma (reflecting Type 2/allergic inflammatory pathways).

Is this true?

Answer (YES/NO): NO